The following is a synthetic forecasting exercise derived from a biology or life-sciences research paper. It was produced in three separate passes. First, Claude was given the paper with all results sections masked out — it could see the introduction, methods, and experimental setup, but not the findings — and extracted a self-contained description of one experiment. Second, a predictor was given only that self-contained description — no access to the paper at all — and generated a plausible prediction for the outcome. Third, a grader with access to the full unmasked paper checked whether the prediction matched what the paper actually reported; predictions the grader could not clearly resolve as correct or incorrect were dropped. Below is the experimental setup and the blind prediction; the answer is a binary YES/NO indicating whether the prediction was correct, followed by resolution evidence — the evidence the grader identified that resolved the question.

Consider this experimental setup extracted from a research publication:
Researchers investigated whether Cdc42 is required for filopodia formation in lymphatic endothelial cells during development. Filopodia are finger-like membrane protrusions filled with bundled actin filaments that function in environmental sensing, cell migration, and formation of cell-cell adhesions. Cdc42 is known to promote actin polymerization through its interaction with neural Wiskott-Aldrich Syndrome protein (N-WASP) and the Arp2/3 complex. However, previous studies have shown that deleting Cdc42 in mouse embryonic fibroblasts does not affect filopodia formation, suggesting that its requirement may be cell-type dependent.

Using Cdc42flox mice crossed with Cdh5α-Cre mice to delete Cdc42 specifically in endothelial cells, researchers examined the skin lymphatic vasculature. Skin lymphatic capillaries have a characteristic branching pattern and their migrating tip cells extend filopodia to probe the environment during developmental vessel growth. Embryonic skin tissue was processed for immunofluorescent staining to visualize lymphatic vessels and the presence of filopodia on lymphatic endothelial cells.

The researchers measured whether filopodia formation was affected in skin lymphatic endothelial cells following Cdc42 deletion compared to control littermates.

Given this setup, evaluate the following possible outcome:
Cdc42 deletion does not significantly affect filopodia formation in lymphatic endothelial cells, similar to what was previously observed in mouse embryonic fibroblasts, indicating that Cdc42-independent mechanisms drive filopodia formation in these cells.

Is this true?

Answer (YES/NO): NO